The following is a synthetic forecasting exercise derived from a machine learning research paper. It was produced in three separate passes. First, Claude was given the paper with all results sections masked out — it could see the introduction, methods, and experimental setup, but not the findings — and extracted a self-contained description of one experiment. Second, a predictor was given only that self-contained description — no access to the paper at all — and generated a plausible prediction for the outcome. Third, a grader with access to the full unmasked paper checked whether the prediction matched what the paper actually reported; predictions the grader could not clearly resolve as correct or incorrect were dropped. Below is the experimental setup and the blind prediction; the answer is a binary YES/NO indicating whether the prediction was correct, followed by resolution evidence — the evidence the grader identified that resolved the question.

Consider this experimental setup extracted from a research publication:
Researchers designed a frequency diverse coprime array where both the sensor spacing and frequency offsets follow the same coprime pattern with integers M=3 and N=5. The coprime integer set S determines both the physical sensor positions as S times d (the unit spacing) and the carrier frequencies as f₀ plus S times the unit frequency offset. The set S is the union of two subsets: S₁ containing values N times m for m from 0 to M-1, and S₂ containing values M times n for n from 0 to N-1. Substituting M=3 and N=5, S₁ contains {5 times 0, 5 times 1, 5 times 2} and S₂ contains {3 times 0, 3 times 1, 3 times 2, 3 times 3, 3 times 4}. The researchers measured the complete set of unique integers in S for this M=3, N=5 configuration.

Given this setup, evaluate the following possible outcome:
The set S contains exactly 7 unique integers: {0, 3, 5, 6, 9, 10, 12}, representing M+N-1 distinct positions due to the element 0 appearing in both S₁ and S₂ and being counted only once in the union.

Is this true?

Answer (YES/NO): YES